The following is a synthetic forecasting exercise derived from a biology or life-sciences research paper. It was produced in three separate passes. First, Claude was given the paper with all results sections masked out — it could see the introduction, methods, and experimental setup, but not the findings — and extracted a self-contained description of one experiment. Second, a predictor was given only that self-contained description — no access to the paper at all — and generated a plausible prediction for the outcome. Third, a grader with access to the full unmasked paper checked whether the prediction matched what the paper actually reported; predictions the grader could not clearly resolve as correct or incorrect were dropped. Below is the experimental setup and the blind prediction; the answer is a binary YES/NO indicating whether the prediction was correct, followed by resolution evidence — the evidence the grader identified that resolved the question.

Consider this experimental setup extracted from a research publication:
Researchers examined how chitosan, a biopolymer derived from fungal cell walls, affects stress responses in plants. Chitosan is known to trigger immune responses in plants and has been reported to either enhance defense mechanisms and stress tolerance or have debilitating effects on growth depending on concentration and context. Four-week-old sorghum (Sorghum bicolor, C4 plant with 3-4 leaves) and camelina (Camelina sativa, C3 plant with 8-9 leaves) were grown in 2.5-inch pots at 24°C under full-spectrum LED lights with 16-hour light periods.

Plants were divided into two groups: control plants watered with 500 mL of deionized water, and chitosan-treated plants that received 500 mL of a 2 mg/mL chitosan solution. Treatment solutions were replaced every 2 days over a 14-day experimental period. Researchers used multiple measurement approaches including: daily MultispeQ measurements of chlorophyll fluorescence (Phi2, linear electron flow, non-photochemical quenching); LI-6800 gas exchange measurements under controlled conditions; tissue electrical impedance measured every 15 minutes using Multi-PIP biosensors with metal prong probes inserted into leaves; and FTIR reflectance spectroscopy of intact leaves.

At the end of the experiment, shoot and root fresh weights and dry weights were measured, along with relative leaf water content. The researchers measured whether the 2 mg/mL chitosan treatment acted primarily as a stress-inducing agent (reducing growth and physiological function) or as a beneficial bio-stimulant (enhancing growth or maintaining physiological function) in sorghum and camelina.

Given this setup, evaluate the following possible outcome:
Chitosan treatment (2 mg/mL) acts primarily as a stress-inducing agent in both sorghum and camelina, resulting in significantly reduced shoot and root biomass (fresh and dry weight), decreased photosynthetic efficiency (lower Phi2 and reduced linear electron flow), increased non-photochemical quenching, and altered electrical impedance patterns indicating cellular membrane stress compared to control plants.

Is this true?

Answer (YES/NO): NO